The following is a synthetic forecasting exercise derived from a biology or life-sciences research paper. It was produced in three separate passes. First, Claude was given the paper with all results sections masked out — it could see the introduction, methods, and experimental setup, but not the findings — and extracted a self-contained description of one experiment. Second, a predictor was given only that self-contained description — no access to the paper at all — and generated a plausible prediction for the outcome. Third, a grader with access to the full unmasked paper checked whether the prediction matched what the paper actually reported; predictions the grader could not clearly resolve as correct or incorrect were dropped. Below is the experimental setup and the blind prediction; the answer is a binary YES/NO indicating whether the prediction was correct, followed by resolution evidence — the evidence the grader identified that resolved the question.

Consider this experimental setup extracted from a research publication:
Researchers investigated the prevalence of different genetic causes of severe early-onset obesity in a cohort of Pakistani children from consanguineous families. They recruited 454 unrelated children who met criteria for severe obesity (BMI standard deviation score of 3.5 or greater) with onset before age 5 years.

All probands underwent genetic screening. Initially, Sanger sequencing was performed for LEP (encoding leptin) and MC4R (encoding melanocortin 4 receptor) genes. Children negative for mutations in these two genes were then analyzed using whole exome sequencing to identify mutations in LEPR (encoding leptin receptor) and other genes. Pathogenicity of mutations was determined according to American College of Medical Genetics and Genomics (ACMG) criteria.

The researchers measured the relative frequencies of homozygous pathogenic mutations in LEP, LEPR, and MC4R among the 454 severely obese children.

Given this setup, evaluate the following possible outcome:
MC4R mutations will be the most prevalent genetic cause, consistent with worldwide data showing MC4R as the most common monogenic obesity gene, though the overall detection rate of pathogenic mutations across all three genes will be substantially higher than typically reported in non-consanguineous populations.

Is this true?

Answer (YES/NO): NO